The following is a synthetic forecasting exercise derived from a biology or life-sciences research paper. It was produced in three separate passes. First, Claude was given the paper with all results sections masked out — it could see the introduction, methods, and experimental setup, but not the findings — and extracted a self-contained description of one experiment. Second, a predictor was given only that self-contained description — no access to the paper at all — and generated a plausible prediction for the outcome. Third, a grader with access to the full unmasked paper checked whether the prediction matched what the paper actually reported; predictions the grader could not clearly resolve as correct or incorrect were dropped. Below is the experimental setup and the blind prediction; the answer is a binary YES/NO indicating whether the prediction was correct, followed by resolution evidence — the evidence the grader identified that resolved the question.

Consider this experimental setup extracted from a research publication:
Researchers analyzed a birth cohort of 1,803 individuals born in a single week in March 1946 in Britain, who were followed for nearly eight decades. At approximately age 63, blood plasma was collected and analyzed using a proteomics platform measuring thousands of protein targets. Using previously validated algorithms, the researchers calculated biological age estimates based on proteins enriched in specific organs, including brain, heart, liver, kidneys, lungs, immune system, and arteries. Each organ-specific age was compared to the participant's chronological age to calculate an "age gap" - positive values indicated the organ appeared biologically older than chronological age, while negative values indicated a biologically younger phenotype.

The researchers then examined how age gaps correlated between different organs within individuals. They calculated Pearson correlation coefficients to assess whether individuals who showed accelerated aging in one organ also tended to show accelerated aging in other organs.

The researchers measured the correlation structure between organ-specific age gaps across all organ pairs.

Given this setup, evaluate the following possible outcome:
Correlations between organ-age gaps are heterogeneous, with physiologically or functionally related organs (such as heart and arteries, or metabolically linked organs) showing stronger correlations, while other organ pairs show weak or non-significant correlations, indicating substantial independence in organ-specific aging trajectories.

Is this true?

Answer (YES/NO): YES